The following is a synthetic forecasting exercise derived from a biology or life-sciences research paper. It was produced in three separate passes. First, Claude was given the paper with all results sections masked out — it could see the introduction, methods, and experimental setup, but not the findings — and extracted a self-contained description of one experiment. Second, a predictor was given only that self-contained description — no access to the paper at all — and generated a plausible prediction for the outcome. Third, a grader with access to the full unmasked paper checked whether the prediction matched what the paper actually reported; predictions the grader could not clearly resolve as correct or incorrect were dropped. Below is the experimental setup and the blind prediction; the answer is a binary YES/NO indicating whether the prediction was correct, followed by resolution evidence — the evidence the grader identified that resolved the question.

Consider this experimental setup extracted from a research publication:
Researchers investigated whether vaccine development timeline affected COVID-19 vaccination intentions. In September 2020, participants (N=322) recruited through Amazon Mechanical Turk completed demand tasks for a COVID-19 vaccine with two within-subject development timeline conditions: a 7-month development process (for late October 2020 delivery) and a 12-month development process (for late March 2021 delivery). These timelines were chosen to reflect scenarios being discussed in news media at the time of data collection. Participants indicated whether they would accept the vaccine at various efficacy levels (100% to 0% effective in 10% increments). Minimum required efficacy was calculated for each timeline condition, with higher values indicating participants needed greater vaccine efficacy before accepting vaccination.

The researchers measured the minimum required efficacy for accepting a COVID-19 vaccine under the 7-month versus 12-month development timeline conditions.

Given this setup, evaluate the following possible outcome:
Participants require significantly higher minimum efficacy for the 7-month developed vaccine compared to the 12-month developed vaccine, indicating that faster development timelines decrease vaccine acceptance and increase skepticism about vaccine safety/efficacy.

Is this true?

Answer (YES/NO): YES